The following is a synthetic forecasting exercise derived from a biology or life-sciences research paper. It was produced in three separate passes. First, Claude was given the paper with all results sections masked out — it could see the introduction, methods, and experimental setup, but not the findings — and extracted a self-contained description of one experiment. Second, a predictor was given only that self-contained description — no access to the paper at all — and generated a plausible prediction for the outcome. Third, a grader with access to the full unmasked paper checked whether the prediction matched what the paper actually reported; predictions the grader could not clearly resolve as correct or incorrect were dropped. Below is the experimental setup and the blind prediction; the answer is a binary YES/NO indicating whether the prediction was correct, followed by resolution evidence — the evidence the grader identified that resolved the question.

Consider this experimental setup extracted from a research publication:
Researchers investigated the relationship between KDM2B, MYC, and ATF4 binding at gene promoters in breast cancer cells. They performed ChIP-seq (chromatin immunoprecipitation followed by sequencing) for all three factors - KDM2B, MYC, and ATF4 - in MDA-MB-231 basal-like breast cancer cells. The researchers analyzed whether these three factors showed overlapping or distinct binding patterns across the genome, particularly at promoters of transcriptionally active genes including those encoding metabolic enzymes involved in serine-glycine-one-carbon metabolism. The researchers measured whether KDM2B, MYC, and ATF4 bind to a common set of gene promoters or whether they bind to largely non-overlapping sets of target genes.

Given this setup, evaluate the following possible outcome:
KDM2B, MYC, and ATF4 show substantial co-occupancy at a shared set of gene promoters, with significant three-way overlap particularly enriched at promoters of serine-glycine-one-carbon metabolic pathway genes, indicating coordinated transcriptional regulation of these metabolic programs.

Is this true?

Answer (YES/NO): YES